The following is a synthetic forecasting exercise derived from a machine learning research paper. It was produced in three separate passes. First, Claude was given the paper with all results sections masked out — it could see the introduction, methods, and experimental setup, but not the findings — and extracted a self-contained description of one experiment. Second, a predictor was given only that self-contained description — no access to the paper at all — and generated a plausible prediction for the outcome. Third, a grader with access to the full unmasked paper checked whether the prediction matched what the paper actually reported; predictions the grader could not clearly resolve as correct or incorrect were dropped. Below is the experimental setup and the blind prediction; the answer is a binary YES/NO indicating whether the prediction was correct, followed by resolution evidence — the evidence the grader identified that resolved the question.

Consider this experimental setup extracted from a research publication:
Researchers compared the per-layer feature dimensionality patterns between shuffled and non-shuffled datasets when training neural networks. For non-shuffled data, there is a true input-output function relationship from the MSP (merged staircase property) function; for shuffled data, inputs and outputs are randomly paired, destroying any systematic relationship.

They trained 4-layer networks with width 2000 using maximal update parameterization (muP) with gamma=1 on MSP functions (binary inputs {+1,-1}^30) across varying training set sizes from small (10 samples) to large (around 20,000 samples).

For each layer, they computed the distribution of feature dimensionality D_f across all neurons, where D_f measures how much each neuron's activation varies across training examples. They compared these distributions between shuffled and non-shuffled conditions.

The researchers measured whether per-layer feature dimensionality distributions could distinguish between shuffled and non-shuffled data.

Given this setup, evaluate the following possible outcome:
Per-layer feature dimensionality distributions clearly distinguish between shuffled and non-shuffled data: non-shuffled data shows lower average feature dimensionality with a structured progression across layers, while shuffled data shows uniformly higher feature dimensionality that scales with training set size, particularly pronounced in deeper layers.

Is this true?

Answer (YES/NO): NO